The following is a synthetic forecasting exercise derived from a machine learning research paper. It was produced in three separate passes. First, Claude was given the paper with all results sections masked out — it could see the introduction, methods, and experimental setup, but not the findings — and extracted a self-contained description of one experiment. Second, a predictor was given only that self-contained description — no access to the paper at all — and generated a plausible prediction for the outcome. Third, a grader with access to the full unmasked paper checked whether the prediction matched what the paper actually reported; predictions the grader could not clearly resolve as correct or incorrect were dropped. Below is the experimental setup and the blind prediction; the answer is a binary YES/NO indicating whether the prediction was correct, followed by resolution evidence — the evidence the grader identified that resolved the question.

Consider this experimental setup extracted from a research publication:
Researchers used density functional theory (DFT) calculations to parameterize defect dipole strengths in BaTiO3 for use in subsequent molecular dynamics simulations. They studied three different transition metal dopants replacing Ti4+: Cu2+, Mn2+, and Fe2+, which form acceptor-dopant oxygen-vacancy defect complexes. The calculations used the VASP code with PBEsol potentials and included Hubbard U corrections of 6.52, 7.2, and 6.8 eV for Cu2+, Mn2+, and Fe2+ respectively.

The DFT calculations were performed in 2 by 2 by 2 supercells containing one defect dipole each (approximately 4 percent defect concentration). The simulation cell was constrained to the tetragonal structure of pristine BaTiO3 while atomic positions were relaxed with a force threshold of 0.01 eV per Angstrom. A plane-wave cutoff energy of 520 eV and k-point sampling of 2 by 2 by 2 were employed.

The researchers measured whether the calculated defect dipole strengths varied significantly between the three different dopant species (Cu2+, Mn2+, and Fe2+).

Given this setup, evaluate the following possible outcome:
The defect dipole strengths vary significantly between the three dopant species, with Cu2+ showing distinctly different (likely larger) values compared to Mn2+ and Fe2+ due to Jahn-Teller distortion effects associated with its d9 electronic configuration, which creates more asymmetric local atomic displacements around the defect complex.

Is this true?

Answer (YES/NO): NO